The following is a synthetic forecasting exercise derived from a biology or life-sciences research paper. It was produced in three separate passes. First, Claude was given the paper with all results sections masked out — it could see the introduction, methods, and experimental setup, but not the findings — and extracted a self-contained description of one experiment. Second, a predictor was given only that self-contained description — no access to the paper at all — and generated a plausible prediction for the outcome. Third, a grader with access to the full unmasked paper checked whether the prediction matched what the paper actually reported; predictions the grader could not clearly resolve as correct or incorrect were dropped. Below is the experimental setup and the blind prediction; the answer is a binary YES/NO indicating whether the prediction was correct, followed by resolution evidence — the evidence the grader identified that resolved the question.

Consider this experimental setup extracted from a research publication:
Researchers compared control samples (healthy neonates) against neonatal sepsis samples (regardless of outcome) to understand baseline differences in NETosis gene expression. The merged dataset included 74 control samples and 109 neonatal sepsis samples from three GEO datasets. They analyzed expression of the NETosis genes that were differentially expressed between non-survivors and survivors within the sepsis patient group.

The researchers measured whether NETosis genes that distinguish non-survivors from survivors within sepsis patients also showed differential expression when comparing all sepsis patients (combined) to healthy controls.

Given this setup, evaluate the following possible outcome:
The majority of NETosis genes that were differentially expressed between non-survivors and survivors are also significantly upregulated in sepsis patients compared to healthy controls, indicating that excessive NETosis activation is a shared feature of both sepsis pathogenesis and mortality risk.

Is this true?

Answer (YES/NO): YES